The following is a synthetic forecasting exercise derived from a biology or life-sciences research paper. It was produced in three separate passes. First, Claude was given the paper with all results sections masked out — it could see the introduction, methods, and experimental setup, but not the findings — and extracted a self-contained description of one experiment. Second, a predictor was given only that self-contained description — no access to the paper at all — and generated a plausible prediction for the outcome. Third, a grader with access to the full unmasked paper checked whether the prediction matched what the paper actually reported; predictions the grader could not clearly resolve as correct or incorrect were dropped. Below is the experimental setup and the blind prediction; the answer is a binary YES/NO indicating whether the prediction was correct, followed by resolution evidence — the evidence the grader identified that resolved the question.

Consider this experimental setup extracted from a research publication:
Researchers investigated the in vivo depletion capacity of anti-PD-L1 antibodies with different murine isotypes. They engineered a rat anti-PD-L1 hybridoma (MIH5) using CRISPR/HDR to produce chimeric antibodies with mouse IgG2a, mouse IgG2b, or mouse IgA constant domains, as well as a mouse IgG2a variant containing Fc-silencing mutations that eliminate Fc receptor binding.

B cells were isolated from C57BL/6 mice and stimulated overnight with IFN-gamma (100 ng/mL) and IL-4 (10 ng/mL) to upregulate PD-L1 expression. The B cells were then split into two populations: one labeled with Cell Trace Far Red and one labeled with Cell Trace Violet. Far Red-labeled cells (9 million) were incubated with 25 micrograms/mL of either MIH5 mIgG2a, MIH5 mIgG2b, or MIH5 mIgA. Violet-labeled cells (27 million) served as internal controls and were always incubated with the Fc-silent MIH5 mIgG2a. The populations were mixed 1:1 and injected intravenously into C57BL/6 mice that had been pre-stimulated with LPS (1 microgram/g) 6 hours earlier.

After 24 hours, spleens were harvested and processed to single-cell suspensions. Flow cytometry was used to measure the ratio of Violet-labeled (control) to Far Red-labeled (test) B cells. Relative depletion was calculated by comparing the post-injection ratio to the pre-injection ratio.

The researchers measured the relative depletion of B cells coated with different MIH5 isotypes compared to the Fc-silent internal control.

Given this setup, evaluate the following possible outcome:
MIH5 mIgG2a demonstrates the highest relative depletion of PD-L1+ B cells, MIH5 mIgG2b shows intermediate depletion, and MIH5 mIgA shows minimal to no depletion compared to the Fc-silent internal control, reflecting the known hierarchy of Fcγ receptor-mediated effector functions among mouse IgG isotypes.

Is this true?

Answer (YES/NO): YES